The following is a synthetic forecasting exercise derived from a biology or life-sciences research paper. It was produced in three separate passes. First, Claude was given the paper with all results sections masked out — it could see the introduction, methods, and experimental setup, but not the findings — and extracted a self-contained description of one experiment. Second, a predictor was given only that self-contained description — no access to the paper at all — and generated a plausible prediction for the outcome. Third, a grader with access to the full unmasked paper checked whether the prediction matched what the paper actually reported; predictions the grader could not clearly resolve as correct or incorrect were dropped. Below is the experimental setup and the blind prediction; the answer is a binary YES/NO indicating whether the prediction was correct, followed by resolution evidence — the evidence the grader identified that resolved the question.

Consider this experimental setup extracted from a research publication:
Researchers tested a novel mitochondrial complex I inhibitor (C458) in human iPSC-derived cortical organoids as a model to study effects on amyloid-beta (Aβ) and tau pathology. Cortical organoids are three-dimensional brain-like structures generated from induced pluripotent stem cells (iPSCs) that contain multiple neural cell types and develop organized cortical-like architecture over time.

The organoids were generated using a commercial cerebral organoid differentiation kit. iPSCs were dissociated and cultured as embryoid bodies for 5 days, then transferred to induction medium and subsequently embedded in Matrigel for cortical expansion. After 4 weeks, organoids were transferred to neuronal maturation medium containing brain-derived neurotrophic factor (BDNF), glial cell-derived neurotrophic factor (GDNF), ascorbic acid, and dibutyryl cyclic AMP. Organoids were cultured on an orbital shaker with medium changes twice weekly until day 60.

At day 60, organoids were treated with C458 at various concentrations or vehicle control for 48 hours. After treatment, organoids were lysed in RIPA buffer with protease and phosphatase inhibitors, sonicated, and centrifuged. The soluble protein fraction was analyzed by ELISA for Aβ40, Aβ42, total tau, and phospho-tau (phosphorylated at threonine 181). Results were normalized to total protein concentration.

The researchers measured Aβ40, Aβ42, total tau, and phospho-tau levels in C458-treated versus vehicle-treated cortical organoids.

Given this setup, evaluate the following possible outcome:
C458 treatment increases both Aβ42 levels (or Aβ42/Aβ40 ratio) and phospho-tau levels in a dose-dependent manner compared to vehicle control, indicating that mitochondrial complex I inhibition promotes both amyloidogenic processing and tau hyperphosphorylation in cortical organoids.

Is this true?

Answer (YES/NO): NO